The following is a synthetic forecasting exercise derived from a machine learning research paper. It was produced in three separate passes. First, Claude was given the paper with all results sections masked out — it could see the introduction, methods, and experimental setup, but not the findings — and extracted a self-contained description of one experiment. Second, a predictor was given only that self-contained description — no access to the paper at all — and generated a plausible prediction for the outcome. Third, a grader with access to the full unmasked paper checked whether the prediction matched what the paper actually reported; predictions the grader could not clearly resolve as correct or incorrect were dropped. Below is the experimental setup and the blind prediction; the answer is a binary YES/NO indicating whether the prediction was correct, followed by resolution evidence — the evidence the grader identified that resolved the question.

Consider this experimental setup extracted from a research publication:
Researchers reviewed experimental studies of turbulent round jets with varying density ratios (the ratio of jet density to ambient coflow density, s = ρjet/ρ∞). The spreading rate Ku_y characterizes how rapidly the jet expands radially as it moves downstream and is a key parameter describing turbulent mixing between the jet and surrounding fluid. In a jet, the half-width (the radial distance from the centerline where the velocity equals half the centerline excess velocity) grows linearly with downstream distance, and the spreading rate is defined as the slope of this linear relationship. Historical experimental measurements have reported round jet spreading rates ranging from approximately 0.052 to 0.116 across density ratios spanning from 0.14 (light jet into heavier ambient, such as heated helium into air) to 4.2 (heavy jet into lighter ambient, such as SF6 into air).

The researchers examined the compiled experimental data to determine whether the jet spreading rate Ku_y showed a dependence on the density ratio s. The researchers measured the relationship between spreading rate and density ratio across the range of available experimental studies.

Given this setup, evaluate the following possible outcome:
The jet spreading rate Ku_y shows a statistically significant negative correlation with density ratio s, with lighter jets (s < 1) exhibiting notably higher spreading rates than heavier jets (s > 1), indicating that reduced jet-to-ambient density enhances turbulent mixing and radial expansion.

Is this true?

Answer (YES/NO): NO